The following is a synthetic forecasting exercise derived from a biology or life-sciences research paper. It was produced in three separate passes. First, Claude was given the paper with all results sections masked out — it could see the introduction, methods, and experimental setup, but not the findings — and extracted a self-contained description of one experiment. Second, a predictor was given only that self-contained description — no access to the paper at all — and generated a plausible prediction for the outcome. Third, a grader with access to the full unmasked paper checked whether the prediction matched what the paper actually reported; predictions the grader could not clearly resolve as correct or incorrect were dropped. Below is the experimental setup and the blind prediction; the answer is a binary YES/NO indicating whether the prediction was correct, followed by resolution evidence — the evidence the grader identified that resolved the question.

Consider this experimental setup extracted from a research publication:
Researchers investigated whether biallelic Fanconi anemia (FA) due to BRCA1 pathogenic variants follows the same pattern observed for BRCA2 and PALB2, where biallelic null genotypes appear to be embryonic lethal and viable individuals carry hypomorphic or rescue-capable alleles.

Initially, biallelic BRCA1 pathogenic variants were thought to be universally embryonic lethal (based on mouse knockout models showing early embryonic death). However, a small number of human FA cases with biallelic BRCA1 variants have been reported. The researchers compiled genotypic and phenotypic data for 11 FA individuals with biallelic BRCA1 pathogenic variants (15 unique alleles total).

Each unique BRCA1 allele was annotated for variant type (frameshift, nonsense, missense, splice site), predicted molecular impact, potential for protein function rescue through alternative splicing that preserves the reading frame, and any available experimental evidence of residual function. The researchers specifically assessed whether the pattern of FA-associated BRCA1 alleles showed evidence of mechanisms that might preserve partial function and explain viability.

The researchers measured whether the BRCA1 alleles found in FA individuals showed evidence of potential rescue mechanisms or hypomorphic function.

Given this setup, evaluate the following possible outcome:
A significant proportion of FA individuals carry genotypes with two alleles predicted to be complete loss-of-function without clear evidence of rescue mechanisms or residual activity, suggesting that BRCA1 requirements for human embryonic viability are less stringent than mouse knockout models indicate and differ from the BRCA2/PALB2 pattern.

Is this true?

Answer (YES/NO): NO